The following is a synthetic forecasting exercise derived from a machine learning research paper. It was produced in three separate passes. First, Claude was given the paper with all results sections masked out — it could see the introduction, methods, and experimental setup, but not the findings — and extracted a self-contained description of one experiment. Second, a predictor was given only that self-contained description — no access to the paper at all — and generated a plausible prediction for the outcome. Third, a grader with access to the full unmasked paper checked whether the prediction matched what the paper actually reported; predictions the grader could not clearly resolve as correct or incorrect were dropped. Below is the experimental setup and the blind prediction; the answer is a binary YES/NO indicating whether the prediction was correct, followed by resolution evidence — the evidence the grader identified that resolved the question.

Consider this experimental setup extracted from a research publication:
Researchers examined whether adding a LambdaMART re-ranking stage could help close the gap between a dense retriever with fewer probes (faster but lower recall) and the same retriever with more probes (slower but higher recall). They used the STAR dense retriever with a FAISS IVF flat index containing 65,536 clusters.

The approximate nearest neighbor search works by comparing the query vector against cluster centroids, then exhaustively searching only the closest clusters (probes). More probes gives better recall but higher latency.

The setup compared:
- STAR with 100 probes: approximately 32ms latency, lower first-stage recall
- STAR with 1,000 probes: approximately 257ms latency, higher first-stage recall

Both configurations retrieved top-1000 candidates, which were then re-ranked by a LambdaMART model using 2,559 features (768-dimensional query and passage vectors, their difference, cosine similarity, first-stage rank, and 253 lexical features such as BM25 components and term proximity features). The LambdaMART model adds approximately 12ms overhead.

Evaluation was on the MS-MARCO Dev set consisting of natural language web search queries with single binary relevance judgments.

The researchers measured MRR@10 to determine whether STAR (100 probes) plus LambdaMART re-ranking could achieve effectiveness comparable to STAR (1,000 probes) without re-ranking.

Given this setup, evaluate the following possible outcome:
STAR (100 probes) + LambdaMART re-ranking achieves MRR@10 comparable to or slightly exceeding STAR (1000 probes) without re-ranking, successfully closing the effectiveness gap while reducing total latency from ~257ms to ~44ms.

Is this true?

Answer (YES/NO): YES